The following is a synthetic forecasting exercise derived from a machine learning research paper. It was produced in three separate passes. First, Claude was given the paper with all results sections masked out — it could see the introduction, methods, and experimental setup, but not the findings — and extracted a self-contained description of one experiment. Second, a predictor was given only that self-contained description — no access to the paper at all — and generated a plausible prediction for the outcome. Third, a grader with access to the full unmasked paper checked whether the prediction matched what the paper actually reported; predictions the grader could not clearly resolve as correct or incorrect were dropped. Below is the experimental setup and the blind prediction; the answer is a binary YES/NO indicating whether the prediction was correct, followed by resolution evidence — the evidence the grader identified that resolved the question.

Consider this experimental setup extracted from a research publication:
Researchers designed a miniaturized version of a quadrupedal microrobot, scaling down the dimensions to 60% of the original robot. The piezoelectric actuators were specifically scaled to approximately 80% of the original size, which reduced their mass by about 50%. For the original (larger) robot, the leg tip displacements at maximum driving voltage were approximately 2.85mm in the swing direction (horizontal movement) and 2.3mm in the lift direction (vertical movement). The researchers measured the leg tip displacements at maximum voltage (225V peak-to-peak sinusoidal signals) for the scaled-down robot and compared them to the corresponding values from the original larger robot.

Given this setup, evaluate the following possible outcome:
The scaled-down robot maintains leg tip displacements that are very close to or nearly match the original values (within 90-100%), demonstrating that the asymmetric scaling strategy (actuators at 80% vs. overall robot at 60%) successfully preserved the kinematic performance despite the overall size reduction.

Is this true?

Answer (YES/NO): YES